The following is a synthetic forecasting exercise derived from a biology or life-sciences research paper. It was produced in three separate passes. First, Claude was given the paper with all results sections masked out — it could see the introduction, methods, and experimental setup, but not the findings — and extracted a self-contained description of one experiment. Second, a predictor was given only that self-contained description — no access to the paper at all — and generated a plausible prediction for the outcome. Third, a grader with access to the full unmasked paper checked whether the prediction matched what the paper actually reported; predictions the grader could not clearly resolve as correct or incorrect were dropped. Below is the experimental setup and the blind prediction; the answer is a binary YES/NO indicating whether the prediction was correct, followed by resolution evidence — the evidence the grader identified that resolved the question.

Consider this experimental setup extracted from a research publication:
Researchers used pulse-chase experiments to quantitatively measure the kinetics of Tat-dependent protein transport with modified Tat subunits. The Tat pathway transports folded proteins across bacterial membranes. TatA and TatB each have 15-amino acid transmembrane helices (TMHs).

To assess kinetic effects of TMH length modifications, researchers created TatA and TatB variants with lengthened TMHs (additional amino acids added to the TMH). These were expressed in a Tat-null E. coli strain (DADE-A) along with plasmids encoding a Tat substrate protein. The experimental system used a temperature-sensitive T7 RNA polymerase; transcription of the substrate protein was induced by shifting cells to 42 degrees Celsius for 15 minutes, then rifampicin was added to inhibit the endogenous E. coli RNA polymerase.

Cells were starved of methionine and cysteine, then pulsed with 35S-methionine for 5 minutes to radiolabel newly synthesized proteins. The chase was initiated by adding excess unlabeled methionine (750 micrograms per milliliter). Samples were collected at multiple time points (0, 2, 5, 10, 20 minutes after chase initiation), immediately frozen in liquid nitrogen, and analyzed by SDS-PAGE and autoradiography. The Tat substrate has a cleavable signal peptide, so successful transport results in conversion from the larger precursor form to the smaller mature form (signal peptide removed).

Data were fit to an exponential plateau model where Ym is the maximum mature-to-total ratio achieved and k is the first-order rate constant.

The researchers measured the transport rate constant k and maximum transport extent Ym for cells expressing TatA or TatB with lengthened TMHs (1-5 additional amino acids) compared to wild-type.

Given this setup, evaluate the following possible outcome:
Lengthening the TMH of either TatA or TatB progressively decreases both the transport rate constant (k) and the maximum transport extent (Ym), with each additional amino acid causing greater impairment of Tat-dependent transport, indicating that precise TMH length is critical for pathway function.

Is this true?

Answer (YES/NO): YES